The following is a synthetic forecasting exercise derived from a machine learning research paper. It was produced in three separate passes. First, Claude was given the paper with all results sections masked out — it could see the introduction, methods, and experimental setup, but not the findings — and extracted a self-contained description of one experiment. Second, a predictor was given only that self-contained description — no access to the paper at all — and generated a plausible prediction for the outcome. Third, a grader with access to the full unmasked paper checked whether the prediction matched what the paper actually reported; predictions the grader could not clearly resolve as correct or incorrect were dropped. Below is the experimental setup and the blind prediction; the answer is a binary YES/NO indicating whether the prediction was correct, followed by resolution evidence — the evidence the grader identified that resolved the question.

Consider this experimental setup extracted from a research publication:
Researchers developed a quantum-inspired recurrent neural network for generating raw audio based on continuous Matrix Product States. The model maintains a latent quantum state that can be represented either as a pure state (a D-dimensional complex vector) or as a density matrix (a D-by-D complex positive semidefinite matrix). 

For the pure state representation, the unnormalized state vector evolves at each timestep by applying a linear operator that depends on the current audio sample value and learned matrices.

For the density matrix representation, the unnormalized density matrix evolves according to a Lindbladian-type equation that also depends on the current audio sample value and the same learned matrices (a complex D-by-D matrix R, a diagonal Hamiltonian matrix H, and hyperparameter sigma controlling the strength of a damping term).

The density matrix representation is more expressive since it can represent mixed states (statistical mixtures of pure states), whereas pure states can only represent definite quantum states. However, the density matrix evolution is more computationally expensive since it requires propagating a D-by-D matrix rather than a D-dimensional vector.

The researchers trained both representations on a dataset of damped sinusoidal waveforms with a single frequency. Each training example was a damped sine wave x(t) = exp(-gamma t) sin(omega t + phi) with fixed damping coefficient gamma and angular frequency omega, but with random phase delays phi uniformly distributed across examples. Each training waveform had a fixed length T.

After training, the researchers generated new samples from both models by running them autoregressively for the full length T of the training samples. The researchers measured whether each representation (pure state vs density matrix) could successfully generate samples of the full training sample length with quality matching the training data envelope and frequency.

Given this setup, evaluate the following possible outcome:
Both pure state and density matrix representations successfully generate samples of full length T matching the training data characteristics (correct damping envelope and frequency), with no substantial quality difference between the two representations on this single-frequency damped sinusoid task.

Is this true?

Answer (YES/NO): NO